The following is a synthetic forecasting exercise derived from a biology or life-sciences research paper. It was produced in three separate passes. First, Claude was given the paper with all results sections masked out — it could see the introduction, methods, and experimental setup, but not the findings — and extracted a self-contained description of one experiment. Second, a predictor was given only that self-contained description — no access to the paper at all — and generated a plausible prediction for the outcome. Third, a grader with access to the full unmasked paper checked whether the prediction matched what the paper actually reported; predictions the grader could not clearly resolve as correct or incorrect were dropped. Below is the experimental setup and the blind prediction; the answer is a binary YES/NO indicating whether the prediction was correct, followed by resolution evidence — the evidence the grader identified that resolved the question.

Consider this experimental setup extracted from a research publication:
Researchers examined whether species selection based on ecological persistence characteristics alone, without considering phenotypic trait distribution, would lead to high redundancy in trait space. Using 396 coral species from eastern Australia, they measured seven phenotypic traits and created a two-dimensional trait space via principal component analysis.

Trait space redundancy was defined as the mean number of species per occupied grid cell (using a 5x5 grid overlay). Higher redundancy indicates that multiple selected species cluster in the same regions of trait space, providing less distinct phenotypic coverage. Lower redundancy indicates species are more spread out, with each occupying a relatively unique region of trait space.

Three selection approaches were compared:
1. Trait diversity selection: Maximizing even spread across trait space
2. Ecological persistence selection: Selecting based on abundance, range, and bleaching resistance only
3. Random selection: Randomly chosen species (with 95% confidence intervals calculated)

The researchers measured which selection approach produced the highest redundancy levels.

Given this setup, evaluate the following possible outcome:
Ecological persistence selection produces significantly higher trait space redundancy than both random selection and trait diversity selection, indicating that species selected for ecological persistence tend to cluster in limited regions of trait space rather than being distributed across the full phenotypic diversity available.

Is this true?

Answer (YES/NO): NO